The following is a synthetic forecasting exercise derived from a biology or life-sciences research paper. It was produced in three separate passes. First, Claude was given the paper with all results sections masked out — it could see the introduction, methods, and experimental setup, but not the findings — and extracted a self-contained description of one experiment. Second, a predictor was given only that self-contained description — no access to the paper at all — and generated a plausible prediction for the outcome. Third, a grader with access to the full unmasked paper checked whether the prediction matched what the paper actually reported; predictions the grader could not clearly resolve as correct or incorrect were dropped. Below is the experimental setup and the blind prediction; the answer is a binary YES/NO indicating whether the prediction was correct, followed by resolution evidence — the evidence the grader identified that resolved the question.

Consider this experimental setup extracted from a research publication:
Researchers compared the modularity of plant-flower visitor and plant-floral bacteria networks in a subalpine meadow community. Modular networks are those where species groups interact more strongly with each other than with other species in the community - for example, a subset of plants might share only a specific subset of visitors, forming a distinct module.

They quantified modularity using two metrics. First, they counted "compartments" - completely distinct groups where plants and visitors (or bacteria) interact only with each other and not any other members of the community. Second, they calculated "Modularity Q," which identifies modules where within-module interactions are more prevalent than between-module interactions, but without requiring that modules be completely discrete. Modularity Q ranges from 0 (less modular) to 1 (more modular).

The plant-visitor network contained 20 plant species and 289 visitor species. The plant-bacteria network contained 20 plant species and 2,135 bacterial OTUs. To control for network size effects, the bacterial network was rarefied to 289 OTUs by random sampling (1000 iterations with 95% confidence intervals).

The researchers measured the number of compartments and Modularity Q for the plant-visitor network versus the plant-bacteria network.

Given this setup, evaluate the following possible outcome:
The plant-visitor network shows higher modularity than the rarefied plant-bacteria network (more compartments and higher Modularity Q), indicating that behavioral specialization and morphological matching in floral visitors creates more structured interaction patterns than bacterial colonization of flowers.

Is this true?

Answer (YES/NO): NO